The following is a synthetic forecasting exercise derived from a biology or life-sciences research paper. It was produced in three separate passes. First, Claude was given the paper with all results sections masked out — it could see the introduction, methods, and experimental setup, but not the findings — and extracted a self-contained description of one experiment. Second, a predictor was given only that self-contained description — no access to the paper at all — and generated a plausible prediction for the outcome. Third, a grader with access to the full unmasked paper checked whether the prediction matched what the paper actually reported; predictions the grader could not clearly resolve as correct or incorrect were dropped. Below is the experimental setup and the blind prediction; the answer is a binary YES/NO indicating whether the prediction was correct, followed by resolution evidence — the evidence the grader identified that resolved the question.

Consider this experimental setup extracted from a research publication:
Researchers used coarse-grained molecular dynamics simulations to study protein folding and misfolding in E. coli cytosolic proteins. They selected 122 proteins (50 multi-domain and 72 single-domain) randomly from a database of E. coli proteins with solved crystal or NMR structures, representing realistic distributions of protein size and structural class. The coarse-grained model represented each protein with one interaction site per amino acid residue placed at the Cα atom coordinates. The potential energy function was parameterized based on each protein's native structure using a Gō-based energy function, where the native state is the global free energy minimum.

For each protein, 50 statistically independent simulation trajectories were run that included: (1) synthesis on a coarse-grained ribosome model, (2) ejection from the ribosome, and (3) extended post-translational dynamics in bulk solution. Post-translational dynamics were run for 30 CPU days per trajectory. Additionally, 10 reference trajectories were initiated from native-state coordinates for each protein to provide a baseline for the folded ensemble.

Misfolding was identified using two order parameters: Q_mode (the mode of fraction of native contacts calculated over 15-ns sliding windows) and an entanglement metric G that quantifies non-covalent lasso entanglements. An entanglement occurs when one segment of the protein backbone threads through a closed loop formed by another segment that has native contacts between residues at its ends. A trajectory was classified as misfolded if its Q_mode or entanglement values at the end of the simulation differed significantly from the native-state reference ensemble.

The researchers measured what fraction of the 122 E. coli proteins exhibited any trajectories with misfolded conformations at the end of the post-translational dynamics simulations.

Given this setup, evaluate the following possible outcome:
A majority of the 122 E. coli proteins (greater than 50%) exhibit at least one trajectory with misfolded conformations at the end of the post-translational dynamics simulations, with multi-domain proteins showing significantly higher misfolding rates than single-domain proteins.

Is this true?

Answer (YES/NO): NO